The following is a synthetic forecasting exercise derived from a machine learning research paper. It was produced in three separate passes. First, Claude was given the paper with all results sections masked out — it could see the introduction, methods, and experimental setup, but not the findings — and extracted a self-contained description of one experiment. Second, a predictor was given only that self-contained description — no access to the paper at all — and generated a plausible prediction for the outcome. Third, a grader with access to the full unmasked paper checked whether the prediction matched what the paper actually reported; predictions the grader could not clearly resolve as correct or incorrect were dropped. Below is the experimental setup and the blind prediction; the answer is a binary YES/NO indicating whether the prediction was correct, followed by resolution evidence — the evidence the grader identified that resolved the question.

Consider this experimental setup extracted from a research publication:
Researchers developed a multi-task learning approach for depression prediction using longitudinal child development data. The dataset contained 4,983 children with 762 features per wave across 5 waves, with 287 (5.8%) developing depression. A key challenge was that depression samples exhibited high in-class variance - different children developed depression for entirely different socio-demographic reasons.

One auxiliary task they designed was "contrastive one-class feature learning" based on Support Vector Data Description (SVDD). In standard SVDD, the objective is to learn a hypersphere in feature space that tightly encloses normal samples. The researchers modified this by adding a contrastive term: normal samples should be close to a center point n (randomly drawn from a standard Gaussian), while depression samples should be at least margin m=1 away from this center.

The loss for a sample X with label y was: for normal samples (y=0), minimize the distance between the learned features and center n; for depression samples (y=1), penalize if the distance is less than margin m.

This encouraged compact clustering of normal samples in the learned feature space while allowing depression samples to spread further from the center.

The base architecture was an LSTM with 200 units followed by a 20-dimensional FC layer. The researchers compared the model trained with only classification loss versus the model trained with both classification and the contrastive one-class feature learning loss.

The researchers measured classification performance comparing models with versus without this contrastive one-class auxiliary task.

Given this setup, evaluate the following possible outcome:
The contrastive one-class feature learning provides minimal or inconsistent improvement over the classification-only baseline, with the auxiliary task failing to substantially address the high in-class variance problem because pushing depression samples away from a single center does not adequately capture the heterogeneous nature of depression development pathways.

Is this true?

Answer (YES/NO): NO